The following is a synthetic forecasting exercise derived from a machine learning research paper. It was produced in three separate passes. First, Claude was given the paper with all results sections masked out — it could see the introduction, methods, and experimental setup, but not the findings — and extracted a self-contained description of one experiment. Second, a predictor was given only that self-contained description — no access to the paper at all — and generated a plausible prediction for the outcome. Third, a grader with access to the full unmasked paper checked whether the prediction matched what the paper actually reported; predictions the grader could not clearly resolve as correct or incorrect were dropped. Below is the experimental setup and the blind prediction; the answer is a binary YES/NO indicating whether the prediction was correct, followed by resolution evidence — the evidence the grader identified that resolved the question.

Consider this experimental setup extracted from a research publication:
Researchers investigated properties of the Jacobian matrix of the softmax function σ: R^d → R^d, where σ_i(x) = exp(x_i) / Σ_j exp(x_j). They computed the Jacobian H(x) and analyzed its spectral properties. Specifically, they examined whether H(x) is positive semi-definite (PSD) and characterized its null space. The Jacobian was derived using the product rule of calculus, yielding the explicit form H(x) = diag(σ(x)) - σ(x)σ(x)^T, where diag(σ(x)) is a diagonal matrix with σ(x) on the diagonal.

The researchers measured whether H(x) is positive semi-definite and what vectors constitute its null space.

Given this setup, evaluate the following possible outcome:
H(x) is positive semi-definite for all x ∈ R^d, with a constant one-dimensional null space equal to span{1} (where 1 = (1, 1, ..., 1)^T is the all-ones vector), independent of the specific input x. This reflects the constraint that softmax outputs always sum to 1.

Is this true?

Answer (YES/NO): YES